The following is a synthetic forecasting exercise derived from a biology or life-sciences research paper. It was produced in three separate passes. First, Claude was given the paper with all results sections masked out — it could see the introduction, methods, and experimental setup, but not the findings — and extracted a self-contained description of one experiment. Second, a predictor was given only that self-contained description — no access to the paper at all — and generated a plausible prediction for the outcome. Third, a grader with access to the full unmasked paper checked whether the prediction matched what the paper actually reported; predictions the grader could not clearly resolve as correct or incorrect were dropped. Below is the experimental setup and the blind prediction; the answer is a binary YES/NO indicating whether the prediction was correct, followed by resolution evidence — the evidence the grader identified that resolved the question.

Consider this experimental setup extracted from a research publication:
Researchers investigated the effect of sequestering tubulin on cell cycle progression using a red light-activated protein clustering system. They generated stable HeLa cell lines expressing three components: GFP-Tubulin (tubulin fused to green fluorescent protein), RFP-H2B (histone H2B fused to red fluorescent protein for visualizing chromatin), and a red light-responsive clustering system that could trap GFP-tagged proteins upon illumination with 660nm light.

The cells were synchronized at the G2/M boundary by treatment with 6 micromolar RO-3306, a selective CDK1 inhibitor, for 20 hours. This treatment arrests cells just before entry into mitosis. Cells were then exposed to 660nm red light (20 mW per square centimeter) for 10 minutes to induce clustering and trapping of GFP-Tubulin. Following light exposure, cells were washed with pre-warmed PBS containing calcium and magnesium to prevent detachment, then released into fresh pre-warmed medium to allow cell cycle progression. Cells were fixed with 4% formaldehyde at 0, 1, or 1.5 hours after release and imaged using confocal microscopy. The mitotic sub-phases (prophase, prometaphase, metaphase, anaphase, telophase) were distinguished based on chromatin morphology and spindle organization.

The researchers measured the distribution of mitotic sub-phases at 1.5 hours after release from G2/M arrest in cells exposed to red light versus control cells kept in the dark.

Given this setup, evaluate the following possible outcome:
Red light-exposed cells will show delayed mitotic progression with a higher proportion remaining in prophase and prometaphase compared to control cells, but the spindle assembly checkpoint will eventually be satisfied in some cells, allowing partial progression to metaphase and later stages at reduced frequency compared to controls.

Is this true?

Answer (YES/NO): NO